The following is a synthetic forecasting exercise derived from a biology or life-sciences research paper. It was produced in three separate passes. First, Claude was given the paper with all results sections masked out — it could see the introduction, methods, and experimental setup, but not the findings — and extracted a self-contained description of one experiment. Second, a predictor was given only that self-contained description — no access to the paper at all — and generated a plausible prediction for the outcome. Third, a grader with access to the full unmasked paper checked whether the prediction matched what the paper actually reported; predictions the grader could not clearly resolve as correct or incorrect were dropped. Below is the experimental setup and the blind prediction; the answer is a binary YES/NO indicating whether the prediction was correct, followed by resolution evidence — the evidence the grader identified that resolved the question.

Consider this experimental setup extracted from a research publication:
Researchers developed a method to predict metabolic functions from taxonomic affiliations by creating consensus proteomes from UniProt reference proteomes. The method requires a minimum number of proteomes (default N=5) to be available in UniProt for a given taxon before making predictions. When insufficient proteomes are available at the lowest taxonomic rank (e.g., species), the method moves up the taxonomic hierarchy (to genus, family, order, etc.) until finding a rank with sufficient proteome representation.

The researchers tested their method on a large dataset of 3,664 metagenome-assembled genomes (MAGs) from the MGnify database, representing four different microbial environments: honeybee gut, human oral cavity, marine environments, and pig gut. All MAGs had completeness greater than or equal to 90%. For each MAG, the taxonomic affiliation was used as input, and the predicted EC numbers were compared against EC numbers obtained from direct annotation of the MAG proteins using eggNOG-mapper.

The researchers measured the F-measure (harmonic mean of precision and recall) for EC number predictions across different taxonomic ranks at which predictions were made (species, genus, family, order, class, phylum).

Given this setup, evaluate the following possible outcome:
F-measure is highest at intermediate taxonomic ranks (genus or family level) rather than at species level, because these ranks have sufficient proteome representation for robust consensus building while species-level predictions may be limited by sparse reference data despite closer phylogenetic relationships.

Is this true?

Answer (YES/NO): NO